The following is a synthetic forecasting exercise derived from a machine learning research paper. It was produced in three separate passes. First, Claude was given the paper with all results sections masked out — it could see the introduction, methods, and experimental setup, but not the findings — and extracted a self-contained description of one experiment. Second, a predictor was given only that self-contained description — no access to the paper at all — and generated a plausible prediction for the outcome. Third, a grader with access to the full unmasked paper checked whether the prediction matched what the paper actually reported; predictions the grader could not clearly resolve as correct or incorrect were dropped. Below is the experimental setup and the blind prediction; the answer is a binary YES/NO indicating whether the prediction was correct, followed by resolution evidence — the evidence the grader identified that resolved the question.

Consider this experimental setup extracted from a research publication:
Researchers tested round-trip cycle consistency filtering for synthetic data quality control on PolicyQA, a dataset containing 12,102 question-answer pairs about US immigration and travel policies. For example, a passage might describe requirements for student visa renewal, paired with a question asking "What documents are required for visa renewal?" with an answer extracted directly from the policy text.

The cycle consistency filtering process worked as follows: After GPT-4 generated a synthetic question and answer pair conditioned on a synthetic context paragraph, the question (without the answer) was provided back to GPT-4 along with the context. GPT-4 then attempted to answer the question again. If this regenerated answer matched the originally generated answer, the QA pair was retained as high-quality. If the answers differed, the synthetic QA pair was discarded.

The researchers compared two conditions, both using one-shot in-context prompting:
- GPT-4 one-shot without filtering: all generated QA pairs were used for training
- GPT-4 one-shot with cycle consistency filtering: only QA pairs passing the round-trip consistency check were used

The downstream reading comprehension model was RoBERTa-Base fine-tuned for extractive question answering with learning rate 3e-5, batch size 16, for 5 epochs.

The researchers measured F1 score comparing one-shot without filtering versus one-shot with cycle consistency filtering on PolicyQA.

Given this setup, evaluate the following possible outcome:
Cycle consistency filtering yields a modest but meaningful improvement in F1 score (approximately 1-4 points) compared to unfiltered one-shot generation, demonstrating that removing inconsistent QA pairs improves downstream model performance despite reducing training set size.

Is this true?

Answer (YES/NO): NO